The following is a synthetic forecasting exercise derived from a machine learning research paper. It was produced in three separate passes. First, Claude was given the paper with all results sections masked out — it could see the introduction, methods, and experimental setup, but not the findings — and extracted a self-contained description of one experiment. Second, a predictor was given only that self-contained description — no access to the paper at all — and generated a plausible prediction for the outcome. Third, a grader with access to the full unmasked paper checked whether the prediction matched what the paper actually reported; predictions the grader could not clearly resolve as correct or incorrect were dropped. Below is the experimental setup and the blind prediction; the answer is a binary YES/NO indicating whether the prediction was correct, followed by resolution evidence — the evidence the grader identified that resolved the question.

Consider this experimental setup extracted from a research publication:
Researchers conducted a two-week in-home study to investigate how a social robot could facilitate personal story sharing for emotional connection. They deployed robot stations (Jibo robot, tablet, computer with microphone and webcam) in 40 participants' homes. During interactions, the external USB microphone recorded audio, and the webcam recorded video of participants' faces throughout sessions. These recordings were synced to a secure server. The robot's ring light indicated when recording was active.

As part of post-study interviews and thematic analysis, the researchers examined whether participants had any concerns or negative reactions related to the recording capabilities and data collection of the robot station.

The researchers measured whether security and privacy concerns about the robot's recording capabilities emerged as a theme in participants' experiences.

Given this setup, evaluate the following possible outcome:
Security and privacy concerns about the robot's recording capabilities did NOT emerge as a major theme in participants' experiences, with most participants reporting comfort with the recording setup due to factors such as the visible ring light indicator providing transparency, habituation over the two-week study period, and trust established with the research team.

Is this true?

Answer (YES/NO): NO